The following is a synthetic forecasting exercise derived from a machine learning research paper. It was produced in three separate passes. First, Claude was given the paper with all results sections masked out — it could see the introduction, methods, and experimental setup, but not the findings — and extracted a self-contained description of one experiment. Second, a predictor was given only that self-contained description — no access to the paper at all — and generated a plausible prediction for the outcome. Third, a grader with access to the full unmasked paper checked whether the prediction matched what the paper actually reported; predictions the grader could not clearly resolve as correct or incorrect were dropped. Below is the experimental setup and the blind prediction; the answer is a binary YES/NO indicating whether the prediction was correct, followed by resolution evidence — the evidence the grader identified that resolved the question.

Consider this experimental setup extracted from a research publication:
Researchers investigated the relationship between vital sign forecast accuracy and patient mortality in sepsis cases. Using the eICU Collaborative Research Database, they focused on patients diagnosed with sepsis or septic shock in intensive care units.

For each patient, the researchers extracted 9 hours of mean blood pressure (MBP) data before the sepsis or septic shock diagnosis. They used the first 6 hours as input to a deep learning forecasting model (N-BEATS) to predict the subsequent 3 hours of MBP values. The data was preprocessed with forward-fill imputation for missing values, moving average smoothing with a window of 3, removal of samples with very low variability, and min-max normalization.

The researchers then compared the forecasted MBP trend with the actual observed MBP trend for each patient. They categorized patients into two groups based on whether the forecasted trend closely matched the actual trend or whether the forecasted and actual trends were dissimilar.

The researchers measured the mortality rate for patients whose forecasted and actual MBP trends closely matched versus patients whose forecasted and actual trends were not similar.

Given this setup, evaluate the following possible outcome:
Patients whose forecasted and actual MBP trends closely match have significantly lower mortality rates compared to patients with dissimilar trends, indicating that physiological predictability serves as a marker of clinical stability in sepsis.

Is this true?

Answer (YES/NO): NO